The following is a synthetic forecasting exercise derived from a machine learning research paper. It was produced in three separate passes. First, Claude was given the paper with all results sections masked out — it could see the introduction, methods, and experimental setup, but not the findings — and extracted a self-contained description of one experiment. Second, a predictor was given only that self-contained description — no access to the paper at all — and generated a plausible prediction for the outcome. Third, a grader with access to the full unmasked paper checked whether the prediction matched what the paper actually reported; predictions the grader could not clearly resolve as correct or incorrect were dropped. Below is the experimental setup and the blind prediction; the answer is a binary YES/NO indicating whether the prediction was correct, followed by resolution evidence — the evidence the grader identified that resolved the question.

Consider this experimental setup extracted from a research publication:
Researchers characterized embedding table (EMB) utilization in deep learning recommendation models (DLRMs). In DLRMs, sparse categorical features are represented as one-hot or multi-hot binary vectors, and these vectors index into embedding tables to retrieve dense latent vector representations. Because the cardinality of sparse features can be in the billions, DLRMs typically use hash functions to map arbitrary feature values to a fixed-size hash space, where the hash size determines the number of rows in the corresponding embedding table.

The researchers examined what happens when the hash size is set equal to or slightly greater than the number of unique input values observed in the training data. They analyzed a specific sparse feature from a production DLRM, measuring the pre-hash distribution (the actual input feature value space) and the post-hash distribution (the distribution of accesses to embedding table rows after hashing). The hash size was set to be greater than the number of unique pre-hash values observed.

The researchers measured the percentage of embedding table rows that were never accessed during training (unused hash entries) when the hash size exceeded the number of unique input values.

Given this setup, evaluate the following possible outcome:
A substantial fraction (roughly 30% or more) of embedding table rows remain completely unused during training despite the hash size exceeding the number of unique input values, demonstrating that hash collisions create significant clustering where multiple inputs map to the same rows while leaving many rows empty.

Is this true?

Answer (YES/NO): YES